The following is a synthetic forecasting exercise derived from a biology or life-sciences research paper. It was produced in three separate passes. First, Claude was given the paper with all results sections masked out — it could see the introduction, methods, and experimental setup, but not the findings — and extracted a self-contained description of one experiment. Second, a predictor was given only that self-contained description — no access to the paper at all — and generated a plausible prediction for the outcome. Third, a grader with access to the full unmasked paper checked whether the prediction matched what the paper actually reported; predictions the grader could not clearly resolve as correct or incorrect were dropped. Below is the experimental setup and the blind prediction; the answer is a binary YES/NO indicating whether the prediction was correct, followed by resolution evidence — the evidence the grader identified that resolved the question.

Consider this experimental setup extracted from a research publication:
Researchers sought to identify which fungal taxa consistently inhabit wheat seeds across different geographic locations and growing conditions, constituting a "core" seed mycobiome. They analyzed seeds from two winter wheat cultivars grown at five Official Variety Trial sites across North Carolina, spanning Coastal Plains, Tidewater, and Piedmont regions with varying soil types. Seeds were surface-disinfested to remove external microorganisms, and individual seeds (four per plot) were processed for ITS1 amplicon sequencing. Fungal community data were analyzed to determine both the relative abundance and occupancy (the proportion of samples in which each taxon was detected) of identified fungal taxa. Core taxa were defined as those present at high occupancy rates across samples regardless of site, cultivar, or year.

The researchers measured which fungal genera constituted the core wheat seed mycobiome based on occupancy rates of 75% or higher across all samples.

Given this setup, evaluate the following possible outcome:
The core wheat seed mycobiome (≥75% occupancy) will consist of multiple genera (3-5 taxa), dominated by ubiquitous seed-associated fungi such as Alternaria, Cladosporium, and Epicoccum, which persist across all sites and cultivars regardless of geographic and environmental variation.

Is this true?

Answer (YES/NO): YES